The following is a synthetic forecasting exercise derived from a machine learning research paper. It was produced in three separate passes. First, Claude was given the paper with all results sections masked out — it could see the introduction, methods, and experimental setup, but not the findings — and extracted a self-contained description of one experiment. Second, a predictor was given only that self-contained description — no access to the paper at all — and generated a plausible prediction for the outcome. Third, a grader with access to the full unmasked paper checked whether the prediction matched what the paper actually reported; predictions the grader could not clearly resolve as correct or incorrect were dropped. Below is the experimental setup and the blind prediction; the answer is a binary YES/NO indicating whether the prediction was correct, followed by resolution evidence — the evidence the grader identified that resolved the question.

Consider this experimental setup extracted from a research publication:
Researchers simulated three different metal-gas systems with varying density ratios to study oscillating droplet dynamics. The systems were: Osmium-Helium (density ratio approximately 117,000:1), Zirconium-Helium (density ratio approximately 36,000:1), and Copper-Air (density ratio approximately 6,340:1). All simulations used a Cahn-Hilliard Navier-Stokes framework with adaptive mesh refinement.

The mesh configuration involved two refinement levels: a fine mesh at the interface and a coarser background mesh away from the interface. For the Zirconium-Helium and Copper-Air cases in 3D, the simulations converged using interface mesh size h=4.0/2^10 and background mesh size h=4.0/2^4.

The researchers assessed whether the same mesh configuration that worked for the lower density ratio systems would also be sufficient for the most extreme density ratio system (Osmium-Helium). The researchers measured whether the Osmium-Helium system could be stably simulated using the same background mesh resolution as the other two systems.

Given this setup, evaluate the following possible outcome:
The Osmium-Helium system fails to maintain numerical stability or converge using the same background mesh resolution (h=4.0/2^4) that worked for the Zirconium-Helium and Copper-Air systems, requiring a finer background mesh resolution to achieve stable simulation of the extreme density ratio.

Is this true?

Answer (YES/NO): YES